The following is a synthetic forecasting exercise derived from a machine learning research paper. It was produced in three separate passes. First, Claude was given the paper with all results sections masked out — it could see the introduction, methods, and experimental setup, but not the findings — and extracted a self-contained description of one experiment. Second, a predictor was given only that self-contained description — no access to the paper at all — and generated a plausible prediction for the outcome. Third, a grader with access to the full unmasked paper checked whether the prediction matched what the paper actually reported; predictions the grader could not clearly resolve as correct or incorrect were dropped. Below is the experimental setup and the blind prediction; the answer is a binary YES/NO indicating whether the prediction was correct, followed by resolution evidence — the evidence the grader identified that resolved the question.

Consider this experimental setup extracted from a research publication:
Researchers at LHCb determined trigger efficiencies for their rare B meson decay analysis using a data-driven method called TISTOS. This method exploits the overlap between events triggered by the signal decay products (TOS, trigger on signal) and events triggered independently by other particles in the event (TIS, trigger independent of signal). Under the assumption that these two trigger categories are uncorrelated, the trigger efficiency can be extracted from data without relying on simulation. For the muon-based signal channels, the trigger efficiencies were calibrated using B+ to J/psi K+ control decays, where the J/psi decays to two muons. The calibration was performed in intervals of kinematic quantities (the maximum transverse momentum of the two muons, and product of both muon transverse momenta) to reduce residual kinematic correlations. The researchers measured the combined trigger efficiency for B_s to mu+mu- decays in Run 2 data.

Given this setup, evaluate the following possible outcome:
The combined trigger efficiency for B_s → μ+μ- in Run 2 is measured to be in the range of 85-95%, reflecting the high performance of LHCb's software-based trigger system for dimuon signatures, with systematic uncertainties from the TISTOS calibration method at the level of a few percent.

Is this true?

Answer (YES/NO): NO